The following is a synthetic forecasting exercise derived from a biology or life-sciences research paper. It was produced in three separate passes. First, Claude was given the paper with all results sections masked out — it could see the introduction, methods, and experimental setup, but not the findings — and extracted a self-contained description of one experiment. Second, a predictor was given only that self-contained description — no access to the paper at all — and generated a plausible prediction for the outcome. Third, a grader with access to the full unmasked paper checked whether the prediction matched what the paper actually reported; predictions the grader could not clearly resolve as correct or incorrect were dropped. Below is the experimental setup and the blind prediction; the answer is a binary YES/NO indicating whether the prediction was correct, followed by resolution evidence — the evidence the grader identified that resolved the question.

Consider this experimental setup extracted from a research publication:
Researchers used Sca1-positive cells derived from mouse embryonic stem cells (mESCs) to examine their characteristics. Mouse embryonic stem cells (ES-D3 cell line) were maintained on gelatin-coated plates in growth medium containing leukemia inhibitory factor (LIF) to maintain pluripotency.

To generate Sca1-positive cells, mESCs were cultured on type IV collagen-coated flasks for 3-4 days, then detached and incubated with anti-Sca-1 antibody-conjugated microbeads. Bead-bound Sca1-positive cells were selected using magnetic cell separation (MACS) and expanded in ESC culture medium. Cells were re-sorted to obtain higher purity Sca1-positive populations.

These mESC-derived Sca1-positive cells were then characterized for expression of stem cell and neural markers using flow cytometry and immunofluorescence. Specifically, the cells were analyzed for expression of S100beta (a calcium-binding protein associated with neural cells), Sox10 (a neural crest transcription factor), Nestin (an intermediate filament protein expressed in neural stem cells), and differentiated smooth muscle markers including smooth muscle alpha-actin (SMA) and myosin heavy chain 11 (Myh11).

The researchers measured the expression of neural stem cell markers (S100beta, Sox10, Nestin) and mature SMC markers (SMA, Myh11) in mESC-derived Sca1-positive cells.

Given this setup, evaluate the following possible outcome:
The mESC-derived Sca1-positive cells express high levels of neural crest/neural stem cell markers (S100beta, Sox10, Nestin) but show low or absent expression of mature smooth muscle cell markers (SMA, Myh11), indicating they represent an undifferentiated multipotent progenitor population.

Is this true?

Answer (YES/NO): NO